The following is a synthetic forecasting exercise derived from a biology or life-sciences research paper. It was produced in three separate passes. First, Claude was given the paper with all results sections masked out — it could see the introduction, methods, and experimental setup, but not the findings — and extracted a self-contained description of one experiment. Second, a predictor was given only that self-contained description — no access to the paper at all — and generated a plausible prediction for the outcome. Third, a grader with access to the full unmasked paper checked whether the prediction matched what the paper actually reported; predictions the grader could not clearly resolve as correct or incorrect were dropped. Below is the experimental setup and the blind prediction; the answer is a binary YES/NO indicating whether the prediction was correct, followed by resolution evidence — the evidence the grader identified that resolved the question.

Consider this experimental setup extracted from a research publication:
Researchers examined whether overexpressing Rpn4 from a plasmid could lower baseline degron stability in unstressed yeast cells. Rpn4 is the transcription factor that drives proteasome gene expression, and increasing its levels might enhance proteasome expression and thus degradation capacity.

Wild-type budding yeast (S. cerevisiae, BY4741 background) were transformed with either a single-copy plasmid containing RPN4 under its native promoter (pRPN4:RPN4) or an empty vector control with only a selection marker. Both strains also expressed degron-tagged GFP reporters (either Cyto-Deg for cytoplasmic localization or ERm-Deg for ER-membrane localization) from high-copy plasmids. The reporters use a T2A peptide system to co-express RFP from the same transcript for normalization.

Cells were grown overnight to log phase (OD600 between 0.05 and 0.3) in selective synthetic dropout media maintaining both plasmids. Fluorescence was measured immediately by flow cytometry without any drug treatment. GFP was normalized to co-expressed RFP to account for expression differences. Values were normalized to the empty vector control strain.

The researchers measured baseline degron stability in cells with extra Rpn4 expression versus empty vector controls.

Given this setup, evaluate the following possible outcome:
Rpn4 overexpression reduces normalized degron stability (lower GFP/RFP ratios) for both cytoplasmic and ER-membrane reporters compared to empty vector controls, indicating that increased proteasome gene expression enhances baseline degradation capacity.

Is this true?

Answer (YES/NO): YES